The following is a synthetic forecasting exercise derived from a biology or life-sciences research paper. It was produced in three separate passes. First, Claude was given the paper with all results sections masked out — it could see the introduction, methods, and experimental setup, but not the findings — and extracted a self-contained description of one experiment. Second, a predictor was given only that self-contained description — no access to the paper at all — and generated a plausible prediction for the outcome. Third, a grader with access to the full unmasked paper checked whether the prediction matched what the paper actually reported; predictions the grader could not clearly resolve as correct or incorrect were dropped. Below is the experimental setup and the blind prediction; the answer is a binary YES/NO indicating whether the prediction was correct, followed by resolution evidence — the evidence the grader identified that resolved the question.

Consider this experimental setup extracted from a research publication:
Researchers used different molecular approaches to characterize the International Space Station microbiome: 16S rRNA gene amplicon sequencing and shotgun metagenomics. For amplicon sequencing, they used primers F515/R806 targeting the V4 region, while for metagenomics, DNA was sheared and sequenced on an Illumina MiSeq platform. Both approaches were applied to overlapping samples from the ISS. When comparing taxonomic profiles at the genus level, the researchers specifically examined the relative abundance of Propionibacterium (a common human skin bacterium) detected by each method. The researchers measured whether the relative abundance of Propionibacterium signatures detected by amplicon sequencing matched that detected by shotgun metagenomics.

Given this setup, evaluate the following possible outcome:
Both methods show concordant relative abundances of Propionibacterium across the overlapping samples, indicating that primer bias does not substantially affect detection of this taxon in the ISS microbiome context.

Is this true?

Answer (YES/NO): NO